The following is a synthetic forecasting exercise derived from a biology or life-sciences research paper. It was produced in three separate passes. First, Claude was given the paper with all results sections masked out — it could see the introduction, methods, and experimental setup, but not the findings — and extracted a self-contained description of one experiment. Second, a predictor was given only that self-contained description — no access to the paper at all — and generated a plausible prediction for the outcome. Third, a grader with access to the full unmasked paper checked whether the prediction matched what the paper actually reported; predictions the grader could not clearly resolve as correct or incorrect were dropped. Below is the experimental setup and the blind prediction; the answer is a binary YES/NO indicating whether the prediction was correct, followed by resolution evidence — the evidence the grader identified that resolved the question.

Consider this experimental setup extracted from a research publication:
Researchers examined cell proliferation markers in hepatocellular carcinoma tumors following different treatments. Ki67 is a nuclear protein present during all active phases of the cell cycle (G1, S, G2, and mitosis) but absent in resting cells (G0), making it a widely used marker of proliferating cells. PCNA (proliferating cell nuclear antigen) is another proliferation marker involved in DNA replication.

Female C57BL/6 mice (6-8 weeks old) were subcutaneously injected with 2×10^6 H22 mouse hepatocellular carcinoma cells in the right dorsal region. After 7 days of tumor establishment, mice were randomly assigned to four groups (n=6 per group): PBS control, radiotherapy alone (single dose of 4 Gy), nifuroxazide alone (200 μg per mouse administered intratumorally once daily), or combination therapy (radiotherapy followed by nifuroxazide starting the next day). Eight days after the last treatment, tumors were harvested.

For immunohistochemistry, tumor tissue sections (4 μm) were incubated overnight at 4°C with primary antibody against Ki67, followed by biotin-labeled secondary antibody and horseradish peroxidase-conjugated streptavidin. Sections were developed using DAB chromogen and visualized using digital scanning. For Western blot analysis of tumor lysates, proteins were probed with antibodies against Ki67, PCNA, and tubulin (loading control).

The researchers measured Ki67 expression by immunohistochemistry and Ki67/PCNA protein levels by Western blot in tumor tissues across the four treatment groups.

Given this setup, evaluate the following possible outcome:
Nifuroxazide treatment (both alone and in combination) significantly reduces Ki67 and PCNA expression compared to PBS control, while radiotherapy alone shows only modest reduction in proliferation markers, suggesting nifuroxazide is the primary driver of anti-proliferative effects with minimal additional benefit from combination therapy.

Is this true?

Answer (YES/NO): NO